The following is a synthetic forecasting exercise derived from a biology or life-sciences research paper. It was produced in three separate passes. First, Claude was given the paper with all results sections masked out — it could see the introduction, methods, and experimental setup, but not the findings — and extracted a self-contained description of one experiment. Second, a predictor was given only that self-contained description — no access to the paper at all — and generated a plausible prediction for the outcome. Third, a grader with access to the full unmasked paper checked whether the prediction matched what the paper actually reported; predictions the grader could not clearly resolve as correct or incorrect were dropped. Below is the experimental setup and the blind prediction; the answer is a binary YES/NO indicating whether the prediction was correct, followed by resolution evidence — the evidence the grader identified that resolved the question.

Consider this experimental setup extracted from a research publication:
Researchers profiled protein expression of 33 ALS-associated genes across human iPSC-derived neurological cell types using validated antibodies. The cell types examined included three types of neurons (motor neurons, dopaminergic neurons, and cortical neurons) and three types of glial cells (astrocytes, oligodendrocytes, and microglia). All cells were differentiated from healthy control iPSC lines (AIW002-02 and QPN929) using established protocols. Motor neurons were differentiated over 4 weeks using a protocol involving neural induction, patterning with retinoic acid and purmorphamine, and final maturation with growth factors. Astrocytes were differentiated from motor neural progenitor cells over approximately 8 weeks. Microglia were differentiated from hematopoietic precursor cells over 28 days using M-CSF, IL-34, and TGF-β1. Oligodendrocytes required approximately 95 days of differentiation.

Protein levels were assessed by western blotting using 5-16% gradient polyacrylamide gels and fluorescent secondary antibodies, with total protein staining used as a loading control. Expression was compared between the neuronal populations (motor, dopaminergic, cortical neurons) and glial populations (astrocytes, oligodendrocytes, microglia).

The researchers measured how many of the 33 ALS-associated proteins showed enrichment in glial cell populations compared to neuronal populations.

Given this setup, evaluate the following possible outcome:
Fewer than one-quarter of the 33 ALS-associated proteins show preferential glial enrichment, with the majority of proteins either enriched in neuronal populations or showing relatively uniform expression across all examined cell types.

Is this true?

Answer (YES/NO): NO